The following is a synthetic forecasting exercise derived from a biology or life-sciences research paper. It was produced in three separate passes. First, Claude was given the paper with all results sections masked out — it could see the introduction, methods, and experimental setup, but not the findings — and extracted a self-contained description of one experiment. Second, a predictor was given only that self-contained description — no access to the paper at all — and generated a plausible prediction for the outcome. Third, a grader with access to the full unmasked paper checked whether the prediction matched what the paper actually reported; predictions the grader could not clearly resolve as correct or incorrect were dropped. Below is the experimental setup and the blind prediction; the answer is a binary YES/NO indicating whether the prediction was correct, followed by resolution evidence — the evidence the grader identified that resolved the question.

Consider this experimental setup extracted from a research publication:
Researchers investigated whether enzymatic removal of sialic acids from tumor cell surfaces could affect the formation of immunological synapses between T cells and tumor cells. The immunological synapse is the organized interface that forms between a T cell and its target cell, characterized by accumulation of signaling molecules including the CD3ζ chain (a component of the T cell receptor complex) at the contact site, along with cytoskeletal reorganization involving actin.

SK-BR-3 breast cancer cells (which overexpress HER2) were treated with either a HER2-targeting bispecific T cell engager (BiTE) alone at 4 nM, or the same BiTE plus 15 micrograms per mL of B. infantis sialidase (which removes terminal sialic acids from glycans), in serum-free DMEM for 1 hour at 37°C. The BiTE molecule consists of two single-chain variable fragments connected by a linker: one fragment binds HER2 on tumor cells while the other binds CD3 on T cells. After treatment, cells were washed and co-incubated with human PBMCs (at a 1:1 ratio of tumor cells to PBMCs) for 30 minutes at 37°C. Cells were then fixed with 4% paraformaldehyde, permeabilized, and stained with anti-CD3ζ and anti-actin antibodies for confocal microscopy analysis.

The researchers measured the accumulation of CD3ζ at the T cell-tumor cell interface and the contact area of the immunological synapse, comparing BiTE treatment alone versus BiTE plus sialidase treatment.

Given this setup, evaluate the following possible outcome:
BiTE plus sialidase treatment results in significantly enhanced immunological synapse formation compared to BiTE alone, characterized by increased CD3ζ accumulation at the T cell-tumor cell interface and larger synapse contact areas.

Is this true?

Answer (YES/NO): YES